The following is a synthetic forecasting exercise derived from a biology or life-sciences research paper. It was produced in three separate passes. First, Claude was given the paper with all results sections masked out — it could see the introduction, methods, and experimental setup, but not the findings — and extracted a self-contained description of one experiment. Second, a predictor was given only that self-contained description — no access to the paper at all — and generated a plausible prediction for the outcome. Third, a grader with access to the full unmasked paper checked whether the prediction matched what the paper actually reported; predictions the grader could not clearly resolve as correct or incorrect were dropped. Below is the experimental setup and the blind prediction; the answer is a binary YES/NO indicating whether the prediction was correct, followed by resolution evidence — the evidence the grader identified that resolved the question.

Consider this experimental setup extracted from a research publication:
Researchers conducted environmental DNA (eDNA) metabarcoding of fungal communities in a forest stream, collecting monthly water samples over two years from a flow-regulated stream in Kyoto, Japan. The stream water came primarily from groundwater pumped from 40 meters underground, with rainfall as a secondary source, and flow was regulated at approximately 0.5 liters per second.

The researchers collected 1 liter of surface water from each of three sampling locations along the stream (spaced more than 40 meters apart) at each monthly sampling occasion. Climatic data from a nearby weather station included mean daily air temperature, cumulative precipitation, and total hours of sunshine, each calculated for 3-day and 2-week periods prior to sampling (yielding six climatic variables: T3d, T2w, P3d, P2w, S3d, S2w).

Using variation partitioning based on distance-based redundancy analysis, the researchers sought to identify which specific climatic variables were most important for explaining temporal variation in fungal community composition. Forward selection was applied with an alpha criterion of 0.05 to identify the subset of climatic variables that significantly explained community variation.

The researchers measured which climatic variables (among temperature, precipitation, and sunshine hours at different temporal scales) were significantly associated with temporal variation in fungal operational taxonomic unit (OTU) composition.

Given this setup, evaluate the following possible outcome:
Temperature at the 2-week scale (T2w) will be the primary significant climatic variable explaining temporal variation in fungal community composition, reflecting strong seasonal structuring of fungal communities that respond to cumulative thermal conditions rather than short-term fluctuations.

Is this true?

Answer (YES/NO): YES